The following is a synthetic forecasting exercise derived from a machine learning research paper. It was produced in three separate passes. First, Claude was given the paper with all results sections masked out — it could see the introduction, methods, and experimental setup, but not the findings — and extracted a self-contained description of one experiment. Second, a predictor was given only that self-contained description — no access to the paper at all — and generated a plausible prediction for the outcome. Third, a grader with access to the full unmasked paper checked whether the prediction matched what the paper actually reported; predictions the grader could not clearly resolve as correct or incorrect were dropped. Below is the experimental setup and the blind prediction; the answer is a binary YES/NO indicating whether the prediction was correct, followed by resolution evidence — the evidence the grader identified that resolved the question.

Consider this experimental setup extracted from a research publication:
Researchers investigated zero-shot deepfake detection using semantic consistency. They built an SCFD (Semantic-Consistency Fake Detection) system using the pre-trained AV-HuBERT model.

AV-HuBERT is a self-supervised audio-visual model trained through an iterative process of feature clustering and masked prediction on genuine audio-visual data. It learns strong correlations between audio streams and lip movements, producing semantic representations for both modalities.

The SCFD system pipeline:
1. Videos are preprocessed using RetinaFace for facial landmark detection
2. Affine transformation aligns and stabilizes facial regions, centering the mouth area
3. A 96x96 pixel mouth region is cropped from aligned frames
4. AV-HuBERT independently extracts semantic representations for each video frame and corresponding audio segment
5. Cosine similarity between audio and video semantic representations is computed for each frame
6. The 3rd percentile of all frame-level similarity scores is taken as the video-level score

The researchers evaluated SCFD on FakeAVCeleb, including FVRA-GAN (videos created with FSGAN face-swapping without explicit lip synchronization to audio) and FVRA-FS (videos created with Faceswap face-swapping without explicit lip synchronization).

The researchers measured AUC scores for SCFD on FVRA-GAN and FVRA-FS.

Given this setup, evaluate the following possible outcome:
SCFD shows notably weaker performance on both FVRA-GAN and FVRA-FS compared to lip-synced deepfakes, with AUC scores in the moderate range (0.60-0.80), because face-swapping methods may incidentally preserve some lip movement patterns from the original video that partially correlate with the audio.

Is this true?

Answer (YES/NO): YES